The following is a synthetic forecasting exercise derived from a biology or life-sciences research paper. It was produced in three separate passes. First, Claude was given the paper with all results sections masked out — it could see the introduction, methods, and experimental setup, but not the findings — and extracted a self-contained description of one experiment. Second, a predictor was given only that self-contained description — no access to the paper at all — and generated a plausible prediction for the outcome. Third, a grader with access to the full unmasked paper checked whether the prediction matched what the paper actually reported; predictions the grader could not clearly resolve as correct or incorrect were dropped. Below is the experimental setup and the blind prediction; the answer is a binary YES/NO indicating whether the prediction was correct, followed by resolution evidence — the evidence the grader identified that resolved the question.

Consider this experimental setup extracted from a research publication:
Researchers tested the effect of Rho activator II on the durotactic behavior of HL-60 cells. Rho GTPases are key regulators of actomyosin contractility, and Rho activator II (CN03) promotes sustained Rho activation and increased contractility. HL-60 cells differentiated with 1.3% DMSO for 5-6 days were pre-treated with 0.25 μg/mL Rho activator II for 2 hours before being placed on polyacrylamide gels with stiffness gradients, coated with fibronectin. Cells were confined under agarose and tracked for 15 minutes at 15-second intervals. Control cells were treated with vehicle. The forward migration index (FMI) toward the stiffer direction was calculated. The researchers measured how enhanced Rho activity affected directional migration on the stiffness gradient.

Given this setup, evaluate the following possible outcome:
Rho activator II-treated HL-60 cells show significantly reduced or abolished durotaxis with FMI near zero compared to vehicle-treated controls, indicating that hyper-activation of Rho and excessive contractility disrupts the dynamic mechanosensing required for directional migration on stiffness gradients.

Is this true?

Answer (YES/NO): NO